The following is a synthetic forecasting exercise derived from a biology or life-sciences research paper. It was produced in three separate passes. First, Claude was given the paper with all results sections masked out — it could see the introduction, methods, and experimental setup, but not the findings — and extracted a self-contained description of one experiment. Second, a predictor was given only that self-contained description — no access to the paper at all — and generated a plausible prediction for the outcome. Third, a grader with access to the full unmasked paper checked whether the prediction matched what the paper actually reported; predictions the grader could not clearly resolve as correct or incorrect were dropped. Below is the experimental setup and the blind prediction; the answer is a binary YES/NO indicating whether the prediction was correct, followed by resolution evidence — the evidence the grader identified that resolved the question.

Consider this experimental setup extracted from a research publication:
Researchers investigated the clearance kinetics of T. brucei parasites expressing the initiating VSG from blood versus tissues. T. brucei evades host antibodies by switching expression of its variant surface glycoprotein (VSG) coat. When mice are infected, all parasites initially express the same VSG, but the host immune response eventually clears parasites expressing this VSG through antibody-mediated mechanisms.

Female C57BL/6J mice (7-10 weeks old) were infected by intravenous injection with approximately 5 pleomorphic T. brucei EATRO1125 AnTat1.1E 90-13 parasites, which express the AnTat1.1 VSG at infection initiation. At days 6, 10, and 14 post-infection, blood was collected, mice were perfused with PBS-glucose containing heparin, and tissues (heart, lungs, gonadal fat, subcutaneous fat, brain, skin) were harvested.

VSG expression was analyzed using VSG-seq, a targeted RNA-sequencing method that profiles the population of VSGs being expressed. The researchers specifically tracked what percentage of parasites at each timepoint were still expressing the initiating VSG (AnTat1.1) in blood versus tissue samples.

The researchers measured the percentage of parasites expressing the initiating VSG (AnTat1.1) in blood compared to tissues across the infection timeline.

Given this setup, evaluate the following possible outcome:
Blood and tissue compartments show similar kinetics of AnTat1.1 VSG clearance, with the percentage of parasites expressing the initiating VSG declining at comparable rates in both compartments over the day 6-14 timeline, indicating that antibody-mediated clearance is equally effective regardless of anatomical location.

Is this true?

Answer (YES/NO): NO